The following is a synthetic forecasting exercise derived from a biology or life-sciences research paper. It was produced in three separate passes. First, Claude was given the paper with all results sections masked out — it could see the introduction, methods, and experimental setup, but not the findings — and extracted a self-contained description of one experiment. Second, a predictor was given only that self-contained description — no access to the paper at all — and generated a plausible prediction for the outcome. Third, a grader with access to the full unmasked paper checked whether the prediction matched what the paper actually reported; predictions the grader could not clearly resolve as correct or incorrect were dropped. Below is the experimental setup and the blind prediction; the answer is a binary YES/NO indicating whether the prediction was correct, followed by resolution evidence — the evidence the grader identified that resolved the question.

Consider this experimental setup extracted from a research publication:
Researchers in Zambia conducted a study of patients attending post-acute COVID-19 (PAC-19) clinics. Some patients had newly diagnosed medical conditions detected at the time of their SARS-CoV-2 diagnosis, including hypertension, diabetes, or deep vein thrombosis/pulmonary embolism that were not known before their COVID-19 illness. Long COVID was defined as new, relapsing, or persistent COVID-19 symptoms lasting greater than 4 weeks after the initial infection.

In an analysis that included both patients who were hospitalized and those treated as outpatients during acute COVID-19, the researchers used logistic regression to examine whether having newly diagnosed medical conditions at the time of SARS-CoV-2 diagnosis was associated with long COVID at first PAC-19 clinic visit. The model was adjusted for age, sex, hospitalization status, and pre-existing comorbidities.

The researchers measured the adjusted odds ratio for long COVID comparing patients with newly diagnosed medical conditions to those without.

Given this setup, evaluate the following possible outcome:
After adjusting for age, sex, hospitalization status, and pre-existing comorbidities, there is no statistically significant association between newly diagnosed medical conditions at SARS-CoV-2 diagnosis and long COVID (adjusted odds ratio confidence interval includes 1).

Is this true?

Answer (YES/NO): YES